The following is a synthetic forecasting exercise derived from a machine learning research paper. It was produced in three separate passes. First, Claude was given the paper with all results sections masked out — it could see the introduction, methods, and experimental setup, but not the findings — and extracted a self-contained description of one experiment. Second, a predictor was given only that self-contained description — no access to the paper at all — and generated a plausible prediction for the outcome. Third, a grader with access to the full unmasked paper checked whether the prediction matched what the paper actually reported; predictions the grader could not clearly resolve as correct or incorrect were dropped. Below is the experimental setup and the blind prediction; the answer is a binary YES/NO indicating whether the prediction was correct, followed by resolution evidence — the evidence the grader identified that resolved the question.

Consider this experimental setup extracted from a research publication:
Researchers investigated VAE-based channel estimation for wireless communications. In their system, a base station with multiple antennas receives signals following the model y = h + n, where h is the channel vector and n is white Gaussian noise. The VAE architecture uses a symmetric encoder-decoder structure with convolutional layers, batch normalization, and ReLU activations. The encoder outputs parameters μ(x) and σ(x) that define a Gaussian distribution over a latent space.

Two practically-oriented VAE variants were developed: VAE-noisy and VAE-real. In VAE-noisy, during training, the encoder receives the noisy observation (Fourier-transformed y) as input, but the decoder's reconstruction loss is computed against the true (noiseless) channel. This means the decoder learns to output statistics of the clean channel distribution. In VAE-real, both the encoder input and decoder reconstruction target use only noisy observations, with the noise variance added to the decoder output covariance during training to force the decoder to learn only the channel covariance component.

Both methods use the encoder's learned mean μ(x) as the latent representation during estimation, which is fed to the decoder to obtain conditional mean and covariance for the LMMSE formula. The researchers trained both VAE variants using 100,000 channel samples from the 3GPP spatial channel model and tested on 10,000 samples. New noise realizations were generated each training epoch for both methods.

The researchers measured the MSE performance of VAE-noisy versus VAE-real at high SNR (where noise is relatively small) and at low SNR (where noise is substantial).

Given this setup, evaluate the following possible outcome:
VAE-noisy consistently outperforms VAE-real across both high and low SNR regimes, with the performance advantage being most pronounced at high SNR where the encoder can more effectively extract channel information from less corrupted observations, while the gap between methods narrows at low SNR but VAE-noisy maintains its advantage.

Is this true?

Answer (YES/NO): NO